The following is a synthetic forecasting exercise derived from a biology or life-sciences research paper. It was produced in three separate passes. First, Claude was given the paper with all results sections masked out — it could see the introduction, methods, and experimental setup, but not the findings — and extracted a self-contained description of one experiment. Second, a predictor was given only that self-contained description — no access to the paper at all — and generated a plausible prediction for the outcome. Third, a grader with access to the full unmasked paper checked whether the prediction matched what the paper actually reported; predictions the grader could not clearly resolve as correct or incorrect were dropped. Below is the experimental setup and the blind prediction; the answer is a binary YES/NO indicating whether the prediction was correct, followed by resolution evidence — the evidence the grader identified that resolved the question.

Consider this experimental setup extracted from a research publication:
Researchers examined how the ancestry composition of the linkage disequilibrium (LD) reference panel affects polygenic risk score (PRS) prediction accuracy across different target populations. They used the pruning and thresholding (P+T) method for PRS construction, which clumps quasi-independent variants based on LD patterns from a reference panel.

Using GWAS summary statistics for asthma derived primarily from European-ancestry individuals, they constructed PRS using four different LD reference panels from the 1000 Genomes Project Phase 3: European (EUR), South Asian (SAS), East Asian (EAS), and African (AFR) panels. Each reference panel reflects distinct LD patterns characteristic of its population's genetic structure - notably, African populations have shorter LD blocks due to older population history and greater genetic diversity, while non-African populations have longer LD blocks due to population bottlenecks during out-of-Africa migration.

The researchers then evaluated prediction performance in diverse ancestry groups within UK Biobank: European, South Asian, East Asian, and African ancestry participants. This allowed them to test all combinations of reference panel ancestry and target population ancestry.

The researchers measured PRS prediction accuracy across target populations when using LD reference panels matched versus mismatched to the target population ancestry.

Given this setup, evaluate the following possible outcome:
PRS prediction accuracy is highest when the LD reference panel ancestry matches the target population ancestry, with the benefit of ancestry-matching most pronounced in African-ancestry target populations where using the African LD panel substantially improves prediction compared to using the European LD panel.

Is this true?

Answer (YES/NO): NO